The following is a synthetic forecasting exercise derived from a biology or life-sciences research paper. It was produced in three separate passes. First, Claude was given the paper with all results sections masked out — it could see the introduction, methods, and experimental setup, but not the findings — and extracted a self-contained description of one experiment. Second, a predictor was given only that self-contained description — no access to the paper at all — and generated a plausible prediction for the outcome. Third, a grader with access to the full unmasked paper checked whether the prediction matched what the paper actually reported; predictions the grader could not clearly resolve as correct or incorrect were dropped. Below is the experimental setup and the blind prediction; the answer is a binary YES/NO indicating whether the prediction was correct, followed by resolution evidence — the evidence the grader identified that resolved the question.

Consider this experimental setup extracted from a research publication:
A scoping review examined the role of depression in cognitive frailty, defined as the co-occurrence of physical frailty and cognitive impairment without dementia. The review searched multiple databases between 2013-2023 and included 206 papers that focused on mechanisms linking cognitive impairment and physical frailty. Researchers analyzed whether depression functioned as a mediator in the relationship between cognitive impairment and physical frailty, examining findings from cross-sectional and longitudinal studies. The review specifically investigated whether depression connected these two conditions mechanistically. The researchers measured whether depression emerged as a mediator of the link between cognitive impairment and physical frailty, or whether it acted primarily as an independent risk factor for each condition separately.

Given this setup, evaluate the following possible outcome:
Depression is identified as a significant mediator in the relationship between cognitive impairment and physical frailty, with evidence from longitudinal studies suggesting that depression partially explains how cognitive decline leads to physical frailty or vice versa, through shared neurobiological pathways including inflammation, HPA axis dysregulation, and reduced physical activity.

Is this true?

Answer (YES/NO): YES